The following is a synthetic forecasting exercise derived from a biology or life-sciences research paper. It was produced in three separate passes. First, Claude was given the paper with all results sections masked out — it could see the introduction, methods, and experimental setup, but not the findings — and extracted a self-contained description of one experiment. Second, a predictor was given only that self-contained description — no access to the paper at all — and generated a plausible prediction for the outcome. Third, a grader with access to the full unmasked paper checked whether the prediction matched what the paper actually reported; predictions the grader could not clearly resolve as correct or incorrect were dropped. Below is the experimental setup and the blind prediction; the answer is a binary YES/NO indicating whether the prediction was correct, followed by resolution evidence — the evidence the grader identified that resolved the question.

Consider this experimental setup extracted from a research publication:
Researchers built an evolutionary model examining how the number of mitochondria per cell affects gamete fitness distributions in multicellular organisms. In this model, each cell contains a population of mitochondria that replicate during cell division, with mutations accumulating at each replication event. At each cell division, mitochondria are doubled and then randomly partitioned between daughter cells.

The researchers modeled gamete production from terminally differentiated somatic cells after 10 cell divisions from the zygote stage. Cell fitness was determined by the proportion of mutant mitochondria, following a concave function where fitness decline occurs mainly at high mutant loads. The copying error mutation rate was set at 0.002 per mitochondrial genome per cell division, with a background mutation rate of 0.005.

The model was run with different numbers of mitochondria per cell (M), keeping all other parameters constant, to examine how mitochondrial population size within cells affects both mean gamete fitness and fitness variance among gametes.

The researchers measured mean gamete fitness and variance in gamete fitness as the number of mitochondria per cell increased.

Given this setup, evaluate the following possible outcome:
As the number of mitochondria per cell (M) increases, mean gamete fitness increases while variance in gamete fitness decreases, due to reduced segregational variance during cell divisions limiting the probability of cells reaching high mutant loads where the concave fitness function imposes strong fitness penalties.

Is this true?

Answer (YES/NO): YES